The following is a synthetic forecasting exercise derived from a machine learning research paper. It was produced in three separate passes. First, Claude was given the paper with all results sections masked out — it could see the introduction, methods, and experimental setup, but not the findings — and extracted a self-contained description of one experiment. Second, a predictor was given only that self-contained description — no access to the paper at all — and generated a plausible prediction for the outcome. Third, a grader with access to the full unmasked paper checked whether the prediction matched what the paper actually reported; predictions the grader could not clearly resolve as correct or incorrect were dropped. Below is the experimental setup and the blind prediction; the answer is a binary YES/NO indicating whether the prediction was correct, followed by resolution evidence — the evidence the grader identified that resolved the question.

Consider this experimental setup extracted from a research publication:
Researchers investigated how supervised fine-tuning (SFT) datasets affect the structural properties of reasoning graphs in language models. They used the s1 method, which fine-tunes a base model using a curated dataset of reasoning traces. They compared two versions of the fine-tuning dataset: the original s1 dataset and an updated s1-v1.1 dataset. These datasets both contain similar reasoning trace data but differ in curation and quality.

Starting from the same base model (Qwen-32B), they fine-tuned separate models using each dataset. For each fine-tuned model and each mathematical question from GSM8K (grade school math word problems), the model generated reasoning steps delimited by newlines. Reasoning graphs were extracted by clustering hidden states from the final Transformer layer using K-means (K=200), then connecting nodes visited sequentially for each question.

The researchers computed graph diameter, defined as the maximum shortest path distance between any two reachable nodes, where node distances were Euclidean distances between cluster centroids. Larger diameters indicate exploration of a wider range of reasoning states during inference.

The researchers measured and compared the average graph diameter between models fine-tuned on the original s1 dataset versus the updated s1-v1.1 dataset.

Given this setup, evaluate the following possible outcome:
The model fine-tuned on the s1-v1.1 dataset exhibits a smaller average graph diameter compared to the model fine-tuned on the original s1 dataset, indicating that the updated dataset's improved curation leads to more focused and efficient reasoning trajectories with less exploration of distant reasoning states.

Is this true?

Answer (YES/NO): NO